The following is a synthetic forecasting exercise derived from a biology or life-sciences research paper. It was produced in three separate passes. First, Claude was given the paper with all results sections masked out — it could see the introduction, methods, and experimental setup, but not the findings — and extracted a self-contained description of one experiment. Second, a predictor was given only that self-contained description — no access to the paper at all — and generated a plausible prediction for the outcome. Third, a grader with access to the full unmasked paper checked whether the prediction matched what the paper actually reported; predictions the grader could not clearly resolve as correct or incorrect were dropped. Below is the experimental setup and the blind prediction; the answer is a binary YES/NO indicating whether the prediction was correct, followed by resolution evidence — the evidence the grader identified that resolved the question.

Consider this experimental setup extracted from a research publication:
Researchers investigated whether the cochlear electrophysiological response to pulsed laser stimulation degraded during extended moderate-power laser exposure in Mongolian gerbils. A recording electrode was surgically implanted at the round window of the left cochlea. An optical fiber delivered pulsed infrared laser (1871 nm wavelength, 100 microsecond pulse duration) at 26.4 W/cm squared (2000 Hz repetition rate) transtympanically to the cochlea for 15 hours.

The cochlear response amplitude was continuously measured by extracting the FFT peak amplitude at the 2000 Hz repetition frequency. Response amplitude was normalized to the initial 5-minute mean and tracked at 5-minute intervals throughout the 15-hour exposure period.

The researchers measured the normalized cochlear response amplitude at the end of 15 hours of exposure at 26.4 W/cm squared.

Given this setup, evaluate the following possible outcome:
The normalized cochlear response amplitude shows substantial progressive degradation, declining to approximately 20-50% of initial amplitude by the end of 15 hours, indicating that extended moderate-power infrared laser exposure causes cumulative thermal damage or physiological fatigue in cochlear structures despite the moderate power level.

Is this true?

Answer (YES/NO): NO